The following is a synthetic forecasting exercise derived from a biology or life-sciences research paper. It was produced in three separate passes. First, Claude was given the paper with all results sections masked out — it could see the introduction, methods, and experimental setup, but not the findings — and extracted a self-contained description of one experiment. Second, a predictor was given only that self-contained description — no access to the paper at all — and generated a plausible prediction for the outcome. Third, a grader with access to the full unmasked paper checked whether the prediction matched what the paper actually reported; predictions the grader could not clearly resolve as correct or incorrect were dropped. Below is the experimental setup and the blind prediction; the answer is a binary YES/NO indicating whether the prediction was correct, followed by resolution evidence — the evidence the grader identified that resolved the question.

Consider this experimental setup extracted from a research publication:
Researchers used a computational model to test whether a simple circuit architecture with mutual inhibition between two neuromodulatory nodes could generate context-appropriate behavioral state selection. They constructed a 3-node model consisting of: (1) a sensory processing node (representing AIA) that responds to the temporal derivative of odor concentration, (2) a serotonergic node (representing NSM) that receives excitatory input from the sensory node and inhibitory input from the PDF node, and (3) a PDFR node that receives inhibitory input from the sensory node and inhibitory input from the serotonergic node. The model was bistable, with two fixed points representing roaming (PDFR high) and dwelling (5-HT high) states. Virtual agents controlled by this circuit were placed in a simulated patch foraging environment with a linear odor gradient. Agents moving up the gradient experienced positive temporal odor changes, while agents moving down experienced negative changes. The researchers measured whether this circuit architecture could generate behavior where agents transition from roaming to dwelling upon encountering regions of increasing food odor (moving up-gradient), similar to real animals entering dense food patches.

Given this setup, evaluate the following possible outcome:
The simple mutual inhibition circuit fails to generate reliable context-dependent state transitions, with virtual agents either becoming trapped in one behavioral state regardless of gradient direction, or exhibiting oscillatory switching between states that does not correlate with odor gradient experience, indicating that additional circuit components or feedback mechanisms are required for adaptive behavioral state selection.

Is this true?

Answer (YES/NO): NO